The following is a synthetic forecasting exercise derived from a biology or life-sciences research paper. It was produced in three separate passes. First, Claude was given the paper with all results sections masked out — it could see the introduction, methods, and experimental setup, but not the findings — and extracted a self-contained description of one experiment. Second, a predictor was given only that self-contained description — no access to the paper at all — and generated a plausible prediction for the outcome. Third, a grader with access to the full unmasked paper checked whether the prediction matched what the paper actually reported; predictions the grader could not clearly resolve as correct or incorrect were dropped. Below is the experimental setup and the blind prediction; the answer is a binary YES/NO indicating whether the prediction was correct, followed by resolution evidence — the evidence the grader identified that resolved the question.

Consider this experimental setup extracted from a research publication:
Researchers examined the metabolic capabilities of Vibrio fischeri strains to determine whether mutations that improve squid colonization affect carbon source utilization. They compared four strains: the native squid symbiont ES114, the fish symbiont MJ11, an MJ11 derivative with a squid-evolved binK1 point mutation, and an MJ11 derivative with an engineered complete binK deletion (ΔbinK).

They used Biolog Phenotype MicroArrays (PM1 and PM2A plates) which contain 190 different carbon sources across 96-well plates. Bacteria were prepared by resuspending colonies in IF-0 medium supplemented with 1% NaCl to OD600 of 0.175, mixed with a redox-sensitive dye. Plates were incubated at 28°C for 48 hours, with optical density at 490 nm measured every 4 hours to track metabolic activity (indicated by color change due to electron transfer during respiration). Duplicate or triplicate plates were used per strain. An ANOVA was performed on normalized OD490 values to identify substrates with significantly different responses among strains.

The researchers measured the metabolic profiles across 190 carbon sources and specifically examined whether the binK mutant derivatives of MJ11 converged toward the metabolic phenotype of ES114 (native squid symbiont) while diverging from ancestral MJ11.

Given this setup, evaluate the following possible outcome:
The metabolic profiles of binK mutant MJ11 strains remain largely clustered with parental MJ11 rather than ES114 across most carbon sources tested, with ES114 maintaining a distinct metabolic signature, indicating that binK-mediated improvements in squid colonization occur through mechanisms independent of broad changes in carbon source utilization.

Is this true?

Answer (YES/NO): NO